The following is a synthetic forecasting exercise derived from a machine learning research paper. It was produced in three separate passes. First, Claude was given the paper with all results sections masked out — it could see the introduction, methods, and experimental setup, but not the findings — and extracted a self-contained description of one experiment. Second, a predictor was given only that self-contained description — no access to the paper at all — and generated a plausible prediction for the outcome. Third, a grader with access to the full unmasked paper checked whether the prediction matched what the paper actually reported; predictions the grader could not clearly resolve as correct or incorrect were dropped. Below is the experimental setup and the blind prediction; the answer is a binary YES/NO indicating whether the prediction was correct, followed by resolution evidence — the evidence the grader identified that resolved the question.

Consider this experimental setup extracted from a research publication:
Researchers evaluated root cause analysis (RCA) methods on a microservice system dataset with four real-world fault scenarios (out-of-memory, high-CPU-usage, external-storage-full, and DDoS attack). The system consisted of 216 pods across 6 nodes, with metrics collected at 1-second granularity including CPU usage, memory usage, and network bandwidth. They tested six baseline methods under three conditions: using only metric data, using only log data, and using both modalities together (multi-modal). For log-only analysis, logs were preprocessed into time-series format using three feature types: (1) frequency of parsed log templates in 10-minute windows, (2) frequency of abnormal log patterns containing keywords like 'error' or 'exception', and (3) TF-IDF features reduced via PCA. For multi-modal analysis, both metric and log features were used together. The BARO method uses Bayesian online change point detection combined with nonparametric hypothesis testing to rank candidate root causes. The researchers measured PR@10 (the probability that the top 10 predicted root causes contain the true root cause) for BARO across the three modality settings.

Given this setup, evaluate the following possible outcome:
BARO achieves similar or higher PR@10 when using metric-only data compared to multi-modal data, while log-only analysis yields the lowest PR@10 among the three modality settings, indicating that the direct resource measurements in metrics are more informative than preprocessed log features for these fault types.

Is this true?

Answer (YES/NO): NO